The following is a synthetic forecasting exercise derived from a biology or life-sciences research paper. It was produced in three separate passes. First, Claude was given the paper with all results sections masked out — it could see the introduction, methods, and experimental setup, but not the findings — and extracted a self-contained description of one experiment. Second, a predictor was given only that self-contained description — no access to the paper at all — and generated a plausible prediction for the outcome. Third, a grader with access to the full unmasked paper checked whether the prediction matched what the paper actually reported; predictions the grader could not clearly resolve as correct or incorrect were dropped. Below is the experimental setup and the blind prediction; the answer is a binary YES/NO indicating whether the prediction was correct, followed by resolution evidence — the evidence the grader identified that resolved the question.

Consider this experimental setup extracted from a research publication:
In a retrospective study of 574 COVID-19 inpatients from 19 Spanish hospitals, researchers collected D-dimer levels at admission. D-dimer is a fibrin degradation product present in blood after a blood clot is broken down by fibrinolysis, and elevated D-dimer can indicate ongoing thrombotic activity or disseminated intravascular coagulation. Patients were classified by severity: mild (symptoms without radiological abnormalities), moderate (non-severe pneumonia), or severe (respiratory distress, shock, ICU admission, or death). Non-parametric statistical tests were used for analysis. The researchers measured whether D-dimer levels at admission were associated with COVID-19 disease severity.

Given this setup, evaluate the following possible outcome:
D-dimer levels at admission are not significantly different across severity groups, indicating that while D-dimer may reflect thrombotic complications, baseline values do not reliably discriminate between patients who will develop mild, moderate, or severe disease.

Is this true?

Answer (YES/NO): NO